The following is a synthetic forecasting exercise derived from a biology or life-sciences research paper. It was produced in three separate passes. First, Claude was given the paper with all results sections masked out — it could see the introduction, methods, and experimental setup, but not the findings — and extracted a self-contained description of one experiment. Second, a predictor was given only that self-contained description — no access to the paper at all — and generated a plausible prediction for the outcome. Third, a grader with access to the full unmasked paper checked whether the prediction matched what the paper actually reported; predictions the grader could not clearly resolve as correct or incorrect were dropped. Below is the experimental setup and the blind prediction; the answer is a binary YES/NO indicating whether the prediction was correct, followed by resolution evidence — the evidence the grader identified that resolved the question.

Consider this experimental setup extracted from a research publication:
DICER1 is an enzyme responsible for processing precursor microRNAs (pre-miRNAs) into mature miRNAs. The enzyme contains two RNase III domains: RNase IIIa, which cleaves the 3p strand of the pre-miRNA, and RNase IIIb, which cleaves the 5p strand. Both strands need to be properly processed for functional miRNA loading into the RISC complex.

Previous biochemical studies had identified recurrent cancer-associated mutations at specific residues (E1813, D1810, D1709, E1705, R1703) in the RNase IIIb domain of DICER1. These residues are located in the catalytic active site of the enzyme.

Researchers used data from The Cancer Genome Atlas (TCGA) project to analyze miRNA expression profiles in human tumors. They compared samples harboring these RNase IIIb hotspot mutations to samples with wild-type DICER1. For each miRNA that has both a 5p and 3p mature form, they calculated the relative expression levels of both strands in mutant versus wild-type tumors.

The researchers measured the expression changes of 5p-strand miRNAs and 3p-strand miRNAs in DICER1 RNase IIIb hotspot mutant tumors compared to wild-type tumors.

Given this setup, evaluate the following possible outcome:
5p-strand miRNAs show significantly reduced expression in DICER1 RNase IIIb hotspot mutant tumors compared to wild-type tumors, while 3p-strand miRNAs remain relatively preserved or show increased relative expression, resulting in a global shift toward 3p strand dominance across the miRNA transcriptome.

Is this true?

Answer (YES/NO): YES